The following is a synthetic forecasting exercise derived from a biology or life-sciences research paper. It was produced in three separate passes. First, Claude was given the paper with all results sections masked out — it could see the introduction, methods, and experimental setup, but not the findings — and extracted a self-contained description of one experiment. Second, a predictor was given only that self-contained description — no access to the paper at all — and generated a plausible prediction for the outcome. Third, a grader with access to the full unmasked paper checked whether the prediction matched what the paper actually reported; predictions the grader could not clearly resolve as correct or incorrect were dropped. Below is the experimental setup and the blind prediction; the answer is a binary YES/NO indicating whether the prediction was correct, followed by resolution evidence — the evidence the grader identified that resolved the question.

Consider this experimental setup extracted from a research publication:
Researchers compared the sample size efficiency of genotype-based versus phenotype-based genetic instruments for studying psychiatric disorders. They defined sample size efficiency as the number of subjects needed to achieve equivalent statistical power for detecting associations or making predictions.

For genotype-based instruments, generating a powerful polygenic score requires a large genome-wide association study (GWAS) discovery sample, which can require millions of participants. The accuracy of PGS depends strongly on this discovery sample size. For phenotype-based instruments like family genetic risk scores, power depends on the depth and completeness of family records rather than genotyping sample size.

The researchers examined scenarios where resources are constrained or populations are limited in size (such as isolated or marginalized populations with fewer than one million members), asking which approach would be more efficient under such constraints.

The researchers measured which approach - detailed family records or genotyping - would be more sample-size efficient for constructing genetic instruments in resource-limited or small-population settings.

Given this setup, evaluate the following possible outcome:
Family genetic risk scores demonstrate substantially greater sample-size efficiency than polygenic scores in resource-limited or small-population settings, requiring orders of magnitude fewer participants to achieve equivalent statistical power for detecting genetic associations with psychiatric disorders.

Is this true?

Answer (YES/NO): YES